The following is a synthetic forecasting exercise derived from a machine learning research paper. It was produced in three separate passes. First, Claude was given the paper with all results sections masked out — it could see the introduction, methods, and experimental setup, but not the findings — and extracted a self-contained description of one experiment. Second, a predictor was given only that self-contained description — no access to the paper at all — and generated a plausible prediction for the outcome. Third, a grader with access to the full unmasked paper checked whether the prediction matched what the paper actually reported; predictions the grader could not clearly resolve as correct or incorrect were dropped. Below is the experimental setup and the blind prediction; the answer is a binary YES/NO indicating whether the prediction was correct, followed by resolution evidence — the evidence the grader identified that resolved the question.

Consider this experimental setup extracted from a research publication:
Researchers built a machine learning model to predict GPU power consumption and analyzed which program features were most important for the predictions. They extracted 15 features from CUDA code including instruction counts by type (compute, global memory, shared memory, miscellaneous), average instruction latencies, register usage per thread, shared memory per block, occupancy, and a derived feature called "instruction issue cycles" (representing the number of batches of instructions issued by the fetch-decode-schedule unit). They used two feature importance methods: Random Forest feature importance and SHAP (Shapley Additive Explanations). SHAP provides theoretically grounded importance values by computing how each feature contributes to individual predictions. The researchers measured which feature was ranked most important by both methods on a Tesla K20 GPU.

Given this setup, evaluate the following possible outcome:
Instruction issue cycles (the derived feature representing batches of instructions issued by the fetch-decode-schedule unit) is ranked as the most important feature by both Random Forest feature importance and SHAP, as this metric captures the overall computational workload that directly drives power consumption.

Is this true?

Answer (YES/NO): YES